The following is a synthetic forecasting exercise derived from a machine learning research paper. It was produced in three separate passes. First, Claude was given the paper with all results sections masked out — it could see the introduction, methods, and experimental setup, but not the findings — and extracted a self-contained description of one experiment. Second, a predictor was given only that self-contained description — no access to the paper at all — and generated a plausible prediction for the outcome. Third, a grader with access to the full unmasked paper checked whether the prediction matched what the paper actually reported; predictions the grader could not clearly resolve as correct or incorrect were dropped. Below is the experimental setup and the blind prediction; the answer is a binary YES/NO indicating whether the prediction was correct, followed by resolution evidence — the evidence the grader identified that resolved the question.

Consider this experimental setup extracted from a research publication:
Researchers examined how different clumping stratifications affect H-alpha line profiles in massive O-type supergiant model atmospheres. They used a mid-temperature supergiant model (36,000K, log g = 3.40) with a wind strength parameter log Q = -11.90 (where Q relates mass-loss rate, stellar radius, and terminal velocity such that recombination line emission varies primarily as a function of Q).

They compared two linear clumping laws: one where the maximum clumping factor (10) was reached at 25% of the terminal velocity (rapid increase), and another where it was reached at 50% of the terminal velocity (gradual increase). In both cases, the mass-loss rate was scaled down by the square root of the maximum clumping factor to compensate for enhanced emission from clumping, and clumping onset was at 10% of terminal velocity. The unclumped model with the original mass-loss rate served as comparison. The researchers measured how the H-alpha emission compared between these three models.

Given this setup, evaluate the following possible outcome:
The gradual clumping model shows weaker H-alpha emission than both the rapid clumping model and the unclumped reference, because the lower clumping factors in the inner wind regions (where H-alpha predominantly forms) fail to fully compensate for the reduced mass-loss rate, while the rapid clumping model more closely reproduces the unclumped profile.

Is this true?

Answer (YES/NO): YES